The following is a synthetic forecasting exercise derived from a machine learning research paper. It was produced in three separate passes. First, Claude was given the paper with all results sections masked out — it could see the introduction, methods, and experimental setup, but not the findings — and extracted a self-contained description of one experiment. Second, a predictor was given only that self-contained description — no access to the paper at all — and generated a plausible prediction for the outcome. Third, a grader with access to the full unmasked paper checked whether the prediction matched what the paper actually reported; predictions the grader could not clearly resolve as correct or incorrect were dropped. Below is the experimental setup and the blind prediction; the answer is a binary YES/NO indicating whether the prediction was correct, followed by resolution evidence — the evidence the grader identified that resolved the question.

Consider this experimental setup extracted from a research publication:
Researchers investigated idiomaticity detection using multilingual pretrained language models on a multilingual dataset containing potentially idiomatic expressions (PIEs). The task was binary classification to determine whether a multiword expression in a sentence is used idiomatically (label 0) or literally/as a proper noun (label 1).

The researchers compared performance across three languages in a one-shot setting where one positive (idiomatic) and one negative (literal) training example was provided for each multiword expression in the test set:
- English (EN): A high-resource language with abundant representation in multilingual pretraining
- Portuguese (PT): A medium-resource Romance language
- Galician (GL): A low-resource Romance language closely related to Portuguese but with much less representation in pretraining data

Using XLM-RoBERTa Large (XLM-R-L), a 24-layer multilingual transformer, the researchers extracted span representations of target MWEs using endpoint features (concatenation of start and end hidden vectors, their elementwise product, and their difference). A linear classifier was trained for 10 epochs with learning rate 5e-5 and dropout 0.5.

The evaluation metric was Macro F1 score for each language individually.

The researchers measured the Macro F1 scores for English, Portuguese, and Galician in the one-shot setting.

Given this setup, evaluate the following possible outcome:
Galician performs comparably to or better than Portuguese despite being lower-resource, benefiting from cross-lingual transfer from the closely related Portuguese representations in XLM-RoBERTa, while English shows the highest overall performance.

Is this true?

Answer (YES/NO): YES